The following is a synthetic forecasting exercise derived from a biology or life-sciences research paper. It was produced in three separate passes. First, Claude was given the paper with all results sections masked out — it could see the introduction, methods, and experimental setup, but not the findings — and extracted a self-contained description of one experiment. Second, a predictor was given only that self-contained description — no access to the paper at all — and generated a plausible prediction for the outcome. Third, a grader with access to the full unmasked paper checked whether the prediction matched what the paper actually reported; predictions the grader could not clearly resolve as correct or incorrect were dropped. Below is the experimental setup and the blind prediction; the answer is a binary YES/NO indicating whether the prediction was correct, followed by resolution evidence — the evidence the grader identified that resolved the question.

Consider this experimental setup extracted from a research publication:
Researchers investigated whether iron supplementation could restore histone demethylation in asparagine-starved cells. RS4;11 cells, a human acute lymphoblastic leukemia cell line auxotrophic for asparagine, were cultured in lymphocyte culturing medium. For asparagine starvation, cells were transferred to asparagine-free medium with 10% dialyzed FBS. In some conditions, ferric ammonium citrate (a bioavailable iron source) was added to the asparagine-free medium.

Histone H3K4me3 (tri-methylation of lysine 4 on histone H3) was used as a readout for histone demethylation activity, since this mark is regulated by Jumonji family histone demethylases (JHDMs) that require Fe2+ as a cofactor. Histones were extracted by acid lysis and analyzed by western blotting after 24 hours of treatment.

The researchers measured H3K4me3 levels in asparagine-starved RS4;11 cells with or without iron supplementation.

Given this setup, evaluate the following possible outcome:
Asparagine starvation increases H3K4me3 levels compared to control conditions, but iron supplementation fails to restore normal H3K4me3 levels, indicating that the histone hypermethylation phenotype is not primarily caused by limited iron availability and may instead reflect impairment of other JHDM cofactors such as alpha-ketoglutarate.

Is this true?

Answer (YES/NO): NO